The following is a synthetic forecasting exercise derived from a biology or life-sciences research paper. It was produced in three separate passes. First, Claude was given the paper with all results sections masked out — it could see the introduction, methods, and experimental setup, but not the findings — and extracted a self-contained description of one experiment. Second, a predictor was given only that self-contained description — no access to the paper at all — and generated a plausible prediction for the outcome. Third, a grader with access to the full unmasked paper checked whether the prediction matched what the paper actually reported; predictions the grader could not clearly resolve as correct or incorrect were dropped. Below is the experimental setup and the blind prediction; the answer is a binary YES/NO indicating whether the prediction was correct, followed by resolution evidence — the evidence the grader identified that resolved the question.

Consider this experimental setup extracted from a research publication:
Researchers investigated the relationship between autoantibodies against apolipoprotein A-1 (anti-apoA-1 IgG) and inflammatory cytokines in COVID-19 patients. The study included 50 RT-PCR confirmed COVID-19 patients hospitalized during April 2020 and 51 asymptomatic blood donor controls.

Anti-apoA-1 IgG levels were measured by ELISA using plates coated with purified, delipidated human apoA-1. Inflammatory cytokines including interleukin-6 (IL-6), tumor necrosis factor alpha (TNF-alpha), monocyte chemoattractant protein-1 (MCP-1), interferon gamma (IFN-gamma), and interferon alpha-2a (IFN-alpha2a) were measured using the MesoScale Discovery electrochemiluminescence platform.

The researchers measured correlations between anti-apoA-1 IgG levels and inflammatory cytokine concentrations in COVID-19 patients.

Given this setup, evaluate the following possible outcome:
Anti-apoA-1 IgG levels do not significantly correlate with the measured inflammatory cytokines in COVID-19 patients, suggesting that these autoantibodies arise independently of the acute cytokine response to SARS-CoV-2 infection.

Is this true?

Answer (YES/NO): NO